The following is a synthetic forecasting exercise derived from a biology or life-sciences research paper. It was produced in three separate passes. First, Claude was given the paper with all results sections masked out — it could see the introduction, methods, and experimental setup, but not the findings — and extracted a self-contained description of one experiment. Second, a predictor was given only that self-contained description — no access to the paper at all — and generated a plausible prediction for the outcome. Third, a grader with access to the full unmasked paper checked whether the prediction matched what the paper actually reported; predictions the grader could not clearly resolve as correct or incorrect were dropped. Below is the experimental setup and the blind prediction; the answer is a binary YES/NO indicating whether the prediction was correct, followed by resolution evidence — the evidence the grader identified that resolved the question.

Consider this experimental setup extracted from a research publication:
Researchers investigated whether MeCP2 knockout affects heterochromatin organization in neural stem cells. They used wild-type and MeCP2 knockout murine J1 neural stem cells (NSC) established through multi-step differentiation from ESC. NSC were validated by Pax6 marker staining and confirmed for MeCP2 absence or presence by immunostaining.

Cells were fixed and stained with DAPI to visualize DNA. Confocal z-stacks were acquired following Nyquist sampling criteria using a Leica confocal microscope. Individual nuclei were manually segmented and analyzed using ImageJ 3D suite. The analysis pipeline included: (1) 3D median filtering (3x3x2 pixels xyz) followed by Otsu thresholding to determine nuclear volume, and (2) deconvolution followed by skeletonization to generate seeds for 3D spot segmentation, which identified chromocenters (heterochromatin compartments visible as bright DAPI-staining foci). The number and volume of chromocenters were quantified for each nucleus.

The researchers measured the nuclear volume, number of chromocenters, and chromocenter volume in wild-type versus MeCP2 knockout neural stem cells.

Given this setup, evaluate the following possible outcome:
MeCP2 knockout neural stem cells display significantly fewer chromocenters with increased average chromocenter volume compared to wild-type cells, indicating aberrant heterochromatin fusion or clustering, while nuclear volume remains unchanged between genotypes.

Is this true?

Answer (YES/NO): NO